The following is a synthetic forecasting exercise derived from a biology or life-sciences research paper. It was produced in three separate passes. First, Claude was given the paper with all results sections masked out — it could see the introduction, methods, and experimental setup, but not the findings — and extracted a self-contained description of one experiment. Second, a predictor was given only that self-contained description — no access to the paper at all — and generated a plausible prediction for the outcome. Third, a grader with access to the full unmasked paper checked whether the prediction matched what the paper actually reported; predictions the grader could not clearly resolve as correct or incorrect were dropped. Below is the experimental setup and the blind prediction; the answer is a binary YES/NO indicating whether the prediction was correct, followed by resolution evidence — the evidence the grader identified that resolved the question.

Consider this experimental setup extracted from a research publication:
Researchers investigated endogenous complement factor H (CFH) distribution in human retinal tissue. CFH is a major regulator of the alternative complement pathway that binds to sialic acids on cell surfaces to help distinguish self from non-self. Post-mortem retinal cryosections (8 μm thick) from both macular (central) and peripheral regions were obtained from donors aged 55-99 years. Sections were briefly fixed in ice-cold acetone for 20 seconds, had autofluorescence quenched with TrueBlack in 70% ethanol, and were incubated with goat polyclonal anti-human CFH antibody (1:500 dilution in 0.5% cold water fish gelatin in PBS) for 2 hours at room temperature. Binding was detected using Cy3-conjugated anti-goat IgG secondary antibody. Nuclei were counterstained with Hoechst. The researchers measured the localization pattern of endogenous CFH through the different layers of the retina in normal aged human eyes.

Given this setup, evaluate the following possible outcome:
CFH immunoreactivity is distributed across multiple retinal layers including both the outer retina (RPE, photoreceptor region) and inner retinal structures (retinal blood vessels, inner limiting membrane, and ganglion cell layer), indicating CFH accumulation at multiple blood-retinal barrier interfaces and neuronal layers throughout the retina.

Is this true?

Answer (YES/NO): NO